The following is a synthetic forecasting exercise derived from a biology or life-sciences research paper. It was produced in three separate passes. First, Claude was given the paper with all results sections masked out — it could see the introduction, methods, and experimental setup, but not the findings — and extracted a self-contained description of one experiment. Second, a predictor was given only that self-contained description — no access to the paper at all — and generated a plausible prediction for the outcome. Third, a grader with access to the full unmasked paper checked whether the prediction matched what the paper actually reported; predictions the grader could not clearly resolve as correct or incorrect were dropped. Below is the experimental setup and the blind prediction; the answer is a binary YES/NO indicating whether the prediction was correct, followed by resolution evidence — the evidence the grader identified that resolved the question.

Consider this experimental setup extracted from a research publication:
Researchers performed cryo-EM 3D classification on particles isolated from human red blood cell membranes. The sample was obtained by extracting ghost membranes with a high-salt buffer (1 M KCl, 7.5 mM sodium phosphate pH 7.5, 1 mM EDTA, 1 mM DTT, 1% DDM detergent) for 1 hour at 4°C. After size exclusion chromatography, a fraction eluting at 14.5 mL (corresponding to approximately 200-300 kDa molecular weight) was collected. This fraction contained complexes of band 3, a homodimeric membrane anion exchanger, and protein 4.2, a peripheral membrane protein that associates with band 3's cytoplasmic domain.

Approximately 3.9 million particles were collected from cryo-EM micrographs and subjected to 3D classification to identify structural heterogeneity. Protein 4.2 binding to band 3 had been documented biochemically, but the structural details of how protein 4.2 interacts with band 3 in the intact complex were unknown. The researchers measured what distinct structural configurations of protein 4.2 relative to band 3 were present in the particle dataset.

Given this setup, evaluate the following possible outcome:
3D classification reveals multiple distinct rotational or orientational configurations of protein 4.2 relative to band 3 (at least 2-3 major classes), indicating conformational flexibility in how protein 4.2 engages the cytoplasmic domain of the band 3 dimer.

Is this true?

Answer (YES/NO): YES